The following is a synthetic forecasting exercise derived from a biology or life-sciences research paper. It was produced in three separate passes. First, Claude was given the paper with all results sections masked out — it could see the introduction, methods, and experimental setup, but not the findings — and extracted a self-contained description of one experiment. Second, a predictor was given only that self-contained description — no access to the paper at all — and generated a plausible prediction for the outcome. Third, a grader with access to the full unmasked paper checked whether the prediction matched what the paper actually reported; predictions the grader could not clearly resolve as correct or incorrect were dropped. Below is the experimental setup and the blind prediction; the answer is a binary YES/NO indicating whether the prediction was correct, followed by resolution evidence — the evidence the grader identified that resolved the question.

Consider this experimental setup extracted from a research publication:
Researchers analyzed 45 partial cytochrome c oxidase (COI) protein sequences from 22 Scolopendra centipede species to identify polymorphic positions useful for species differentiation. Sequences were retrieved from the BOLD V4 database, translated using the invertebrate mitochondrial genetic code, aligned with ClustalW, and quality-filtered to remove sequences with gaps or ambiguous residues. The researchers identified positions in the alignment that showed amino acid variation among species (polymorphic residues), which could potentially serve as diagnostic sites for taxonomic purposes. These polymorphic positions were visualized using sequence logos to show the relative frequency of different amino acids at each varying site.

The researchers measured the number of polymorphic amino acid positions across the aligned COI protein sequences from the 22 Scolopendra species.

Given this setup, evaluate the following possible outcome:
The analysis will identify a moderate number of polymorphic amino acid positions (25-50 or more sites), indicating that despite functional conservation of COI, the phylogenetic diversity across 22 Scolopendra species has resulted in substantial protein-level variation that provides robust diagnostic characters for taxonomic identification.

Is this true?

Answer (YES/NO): NO